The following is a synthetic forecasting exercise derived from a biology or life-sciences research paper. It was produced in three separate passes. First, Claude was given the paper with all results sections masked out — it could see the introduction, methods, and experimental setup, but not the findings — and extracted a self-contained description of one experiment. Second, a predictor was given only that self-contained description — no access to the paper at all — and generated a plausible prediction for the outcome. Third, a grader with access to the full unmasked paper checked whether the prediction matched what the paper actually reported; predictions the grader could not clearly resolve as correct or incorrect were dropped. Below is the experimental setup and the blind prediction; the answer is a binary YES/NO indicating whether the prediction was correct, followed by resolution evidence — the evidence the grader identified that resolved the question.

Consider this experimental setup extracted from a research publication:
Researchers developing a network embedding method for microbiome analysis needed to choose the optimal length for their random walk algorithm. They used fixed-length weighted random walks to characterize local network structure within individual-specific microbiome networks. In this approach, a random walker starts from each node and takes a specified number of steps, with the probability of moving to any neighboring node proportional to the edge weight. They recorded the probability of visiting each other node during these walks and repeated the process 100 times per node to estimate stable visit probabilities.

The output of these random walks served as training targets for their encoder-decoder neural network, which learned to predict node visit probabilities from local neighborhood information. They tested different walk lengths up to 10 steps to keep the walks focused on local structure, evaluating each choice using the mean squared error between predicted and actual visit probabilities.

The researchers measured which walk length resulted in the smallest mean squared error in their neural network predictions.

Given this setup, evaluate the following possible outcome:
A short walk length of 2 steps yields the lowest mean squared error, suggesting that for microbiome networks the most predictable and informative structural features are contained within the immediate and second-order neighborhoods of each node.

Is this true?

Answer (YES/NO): NO